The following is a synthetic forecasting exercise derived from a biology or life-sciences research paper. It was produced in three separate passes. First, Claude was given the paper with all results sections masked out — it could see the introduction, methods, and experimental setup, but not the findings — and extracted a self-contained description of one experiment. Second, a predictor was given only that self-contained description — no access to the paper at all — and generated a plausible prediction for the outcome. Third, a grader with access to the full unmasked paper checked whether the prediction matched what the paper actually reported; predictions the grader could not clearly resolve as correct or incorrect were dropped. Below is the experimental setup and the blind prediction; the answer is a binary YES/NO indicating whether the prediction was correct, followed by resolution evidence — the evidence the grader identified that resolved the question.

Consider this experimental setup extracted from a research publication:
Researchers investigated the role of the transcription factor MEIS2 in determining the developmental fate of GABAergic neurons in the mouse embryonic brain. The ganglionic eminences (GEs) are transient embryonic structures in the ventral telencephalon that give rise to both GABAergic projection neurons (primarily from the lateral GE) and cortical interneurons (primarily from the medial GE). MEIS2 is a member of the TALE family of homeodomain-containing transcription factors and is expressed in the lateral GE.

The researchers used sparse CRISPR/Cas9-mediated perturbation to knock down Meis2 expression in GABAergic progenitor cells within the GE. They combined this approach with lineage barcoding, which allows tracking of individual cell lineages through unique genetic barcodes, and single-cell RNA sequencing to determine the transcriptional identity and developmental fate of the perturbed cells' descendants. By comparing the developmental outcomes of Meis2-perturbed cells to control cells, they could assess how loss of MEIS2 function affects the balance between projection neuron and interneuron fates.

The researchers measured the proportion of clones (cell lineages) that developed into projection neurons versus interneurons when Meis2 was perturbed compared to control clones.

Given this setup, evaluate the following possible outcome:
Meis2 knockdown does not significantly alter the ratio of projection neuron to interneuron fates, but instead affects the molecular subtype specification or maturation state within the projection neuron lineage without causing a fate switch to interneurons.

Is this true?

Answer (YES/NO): NO